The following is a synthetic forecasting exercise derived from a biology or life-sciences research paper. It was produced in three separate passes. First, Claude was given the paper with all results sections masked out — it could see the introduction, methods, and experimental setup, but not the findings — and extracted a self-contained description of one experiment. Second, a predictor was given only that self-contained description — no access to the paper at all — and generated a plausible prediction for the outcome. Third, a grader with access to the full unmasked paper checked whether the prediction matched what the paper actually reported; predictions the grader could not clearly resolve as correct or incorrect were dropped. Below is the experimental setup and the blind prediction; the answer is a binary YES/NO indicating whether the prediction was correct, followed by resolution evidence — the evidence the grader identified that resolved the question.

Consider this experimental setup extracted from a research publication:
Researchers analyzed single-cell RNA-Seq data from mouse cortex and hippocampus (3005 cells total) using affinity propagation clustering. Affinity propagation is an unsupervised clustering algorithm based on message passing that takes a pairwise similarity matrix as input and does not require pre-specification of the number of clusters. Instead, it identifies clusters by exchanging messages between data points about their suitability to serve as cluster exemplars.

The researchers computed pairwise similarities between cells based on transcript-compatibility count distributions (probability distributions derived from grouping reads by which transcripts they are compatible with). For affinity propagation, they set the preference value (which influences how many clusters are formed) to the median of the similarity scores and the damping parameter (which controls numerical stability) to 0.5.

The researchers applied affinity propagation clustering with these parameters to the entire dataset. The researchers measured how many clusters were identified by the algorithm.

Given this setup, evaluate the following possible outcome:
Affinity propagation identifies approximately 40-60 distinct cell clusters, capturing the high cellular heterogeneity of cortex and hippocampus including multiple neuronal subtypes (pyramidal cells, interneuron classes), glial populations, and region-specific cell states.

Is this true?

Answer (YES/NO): NO